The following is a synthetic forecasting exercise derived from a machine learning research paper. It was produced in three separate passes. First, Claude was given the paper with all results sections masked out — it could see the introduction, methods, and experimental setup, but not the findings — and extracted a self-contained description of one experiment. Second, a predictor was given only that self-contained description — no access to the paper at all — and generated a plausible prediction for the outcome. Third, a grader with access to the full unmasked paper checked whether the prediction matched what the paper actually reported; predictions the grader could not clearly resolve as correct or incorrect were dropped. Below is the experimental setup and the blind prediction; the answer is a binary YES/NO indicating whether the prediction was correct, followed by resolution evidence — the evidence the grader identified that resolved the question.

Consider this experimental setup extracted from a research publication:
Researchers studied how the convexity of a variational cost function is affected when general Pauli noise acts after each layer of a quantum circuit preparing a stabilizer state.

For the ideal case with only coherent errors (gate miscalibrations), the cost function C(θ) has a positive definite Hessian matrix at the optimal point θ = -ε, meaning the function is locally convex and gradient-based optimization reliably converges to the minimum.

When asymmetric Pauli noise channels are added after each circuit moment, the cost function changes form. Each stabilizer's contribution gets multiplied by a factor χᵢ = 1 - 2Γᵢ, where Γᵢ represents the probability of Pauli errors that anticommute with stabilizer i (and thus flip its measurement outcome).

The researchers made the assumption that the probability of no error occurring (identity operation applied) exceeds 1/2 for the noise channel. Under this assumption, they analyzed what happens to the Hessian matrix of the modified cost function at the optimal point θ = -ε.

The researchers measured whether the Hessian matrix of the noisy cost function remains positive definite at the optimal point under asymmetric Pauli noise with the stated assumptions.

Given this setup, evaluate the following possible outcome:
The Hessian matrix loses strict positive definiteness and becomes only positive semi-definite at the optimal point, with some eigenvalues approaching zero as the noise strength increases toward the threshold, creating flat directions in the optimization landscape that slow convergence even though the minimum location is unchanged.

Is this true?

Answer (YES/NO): NO